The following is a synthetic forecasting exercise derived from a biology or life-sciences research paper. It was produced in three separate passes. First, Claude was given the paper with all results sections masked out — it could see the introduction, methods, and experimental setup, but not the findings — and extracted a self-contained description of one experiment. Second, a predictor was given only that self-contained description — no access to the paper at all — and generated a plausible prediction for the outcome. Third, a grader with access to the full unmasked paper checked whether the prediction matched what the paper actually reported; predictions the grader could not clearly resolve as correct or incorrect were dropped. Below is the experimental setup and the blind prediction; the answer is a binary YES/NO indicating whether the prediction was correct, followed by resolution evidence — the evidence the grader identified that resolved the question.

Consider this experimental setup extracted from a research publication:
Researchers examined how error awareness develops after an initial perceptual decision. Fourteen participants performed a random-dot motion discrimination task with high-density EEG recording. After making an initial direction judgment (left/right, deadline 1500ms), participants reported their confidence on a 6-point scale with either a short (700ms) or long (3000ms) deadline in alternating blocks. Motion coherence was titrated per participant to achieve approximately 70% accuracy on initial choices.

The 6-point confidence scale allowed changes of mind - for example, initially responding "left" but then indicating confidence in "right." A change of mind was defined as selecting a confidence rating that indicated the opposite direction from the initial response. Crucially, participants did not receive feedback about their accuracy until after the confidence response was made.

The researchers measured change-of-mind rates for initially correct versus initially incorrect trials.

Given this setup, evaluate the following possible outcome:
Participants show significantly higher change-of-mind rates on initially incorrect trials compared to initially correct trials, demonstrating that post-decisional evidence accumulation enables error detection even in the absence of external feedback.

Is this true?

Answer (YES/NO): YES